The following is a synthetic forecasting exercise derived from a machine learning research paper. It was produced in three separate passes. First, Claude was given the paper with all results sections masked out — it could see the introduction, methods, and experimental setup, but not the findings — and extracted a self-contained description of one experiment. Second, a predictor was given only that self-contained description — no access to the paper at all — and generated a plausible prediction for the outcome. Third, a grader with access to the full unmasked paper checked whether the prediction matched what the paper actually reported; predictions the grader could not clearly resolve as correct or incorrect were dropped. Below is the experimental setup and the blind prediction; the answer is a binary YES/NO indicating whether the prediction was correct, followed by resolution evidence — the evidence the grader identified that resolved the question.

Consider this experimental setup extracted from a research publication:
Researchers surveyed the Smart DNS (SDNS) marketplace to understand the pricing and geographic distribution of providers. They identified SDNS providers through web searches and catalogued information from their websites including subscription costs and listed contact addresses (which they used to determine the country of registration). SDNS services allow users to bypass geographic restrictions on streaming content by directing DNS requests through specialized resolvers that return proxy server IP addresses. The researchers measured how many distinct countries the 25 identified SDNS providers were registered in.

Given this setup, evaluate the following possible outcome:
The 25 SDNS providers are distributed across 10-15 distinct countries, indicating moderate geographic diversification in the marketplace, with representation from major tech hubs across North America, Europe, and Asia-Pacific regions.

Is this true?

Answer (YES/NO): YES